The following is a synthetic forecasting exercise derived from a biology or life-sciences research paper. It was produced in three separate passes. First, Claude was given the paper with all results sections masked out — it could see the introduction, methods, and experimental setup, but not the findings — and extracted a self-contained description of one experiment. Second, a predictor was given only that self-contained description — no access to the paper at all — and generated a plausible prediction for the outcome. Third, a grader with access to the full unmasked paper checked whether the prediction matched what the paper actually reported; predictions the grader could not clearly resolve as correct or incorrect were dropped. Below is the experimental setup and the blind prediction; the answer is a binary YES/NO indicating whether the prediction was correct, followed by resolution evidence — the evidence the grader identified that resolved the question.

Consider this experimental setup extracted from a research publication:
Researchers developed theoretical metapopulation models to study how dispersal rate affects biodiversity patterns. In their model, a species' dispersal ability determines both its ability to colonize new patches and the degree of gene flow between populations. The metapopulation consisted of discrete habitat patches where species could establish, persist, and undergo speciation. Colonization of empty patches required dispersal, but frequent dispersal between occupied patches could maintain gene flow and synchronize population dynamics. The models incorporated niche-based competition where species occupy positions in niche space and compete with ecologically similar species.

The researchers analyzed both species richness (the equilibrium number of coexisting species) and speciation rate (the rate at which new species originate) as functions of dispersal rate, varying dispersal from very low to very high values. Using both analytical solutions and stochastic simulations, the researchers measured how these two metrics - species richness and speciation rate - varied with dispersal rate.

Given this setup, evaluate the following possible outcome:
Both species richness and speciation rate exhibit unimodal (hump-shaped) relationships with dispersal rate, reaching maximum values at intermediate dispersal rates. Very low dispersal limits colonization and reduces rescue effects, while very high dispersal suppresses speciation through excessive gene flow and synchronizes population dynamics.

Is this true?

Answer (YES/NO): NO